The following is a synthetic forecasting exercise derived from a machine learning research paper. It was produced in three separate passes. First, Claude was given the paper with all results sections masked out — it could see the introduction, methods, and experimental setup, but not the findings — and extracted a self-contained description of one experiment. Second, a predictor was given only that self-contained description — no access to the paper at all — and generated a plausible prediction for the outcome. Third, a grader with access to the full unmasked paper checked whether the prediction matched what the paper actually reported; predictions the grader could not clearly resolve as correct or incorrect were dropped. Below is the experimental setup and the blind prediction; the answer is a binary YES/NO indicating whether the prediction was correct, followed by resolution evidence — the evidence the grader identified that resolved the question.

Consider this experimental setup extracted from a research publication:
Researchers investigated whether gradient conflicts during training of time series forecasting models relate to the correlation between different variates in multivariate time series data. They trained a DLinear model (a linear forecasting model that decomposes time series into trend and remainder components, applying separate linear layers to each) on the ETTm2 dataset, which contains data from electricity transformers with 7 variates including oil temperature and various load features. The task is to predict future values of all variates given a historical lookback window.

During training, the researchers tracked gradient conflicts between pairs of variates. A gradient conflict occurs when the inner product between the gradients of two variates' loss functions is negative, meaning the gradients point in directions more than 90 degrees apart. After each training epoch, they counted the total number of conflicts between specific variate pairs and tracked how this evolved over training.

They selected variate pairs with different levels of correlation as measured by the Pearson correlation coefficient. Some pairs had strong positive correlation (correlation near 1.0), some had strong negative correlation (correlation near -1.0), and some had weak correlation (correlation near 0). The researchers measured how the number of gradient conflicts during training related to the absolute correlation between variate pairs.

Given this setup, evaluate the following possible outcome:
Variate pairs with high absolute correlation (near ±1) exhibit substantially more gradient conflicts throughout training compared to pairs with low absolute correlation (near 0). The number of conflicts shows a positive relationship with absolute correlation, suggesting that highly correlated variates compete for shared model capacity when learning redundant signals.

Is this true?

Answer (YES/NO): NO